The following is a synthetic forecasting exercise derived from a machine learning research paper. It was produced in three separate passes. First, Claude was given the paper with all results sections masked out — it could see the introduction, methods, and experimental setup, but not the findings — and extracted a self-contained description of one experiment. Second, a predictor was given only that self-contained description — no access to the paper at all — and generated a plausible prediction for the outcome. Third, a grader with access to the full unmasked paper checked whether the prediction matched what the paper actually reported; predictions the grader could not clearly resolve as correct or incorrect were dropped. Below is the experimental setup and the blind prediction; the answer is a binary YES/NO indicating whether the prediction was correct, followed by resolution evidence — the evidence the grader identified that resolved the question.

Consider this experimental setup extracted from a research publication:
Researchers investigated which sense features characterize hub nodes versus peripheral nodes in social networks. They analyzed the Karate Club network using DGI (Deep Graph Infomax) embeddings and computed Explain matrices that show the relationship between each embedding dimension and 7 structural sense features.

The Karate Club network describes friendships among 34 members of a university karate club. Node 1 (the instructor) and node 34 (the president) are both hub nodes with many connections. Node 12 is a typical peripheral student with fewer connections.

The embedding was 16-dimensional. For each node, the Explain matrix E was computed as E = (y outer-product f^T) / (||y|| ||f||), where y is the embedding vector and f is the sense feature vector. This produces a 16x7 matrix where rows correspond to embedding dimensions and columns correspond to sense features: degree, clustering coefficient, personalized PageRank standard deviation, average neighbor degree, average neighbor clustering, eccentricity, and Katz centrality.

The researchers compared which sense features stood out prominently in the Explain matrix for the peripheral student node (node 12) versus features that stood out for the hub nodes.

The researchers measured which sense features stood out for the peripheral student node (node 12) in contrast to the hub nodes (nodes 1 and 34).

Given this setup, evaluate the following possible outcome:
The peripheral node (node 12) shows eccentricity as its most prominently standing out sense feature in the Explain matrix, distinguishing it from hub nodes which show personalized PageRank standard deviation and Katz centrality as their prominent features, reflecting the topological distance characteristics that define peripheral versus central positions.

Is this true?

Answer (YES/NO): NO